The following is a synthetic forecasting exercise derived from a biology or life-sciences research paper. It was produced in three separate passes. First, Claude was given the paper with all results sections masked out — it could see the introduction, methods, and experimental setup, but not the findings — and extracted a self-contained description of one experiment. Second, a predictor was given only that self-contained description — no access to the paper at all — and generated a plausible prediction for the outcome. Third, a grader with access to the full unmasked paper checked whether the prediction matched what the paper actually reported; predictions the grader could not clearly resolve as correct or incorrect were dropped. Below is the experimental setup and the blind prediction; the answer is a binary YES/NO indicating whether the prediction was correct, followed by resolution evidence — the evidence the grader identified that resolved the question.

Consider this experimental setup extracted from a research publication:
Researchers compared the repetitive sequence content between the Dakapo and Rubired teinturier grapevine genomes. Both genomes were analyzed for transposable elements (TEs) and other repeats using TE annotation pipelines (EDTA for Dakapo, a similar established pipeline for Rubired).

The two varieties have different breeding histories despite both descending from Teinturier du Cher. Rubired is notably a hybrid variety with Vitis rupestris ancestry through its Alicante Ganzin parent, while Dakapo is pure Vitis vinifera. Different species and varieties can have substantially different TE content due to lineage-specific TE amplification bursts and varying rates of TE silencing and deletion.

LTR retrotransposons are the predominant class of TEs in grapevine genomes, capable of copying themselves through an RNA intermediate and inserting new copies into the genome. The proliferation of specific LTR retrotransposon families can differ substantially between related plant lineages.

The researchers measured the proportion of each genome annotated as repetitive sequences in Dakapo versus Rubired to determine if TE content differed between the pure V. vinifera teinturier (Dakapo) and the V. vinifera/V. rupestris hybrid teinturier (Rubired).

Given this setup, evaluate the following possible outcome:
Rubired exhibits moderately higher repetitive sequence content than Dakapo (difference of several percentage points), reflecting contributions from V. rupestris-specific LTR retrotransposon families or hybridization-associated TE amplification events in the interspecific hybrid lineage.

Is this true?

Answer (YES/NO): YES